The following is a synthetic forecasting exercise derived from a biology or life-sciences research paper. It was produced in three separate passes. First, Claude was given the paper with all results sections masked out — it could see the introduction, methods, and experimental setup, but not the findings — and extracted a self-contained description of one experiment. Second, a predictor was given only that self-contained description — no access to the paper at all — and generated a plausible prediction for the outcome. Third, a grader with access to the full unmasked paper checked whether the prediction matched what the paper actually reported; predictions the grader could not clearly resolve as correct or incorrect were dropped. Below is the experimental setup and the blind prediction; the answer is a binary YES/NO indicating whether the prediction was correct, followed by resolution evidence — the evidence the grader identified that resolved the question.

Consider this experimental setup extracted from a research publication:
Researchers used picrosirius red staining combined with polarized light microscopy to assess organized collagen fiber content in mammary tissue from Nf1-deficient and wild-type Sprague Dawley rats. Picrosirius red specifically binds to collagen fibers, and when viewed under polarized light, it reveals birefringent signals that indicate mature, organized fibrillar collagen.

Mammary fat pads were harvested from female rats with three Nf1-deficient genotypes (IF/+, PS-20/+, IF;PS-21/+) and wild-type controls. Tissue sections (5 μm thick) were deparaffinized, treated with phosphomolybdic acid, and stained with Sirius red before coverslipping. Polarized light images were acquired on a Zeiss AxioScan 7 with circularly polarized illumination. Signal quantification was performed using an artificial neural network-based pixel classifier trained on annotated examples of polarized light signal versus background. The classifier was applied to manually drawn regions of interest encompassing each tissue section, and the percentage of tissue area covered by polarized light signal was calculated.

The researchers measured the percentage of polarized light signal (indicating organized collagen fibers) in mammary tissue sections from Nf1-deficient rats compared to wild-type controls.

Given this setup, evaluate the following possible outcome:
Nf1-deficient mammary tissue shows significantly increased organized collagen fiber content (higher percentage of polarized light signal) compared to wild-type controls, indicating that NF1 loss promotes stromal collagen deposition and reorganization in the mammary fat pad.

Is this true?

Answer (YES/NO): YES